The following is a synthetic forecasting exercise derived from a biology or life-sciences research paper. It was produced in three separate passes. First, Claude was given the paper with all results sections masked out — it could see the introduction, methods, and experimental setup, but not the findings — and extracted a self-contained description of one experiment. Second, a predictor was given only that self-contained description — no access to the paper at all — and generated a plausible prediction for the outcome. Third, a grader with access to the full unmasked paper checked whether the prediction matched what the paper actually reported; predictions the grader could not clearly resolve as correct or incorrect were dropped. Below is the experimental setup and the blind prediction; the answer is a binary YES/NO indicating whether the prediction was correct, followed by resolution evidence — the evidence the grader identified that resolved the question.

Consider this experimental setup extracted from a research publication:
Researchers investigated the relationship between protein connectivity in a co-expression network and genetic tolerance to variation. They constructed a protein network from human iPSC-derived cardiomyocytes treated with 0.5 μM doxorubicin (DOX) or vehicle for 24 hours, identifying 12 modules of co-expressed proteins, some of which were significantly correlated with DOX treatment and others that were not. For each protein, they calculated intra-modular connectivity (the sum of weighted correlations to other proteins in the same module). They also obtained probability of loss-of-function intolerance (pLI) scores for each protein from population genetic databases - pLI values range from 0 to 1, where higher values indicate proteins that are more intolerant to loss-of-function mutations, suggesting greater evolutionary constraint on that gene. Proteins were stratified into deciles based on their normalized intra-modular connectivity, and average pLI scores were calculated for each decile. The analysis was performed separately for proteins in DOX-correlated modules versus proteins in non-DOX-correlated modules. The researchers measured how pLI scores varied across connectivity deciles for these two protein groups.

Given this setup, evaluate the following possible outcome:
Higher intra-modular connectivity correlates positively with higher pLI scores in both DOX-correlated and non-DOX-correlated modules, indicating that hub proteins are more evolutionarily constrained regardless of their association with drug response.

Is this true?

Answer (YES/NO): NO